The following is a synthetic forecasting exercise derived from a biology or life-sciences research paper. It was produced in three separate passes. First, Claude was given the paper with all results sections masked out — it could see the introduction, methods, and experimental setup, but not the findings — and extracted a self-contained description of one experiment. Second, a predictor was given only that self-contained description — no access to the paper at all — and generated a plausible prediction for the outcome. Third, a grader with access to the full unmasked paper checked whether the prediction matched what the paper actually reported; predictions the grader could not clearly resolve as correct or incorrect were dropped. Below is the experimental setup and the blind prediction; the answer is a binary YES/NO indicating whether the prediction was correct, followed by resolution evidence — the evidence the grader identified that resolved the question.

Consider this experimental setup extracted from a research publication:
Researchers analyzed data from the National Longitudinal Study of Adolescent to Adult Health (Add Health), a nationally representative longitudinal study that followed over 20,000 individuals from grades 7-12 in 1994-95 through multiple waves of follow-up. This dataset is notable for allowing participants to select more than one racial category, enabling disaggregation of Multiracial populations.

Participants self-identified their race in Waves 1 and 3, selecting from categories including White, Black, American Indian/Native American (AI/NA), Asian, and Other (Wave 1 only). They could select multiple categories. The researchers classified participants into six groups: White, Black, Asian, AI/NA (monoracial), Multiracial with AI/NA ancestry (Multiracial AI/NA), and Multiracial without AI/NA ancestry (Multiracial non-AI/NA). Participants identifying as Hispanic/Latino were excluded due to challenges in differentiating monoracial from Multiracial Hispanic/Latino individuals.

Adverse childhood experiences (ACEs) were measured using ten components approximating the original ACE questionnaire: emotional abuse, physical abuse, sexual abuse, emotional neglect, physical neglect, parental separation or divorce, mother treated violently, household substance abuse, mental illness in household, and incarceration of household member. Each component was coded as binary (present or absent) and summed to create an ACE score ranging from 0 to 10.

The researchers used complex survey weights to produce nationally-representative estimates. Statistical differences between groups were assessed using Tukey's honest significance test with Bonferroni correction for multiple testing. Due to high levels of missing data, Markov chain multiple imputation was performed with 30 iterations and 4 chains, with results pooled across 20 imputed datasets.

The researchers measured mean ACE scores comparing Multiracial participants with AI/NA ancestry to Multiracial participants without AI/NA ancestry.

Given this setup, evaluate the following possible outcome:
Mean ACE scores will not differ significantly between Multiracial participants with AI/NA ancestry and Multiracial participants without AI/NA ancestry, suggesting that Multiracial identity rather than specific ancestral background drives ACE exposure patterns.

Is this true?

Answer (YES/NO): YES